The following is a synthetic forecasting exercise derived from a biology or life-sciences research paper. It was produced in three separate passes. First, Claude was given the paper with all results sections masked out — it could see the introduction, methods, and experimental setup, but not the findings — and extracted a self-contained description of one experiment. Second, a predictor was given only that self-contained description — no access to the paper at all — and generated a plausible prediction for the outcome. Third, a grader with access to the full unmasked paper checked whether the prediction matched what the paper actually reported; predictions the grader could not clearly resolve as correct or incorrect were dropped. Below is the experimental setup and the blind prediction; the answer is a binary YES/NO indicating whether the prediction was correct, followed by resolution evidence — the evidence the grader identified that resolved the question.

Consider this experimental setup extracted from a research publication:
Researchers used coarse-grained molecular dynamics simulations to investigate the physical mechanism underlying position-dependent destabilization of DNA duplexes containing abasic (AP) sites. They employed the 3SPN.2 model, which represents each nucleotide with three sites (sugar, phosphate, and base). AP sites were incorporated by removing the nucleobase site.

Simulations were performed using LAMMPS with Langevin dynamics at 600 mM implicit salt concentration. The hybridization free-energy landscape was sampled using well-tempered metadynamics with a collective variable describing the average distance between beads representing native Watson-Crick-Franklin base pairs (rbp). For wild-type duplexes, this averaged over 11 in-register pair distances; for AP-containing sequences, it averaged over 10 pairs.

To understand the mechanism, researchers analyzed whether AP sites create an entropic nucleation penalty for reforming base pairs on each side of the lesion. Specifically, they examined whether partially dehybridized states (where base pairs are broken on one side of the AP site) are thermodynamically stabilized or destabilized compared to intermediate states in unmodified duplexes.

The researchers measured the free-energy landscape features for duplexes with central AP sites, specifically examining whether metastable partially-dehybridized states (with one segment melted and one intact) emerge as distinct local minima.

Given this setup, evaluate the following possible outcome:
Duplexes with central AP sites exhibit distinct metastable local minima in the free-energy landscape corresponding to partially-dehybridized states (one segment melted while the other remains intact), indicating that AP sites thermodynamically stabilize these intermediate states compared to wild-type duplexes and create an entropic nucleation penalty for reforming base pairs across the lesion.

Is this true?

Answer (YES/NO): YES